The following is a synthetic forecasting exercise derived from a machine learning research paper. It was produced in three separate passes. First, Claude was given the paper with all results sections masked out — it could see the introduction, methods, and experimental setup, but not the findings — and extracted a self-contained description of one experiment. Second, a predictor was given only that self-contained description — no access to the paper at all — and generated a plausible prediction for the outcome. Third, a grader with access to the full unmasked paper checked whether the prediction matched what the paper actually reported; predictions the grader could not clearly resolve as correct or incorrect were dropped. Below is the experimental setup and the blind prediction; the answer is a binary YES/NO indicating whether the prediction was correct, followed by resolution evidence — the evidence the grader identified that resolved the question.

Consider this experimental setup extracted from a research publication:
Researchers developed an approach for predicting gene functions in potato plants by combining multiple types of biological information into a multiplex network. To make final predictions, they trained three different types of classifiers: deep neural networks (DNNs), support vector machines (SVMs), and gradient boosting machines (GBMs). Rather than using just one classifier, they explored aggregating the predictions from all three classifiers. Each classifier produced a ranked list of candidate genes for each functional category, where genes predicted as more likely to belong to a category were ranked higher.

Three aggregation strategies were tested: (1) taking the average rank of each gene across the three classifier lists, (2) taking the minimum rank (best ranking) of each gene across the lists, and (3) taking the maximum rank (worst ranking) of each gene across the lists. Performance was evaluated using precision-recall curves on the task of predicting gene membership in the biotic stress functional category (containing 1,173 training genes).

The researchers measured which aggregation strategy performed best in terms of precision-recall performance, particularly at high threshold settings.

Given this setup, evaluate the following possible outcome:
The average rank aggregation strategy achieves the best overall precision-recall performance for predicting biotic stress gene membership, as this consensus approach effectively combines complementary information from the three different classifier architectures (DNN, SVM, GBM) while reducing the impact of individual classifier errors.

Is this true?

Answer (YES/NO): YES